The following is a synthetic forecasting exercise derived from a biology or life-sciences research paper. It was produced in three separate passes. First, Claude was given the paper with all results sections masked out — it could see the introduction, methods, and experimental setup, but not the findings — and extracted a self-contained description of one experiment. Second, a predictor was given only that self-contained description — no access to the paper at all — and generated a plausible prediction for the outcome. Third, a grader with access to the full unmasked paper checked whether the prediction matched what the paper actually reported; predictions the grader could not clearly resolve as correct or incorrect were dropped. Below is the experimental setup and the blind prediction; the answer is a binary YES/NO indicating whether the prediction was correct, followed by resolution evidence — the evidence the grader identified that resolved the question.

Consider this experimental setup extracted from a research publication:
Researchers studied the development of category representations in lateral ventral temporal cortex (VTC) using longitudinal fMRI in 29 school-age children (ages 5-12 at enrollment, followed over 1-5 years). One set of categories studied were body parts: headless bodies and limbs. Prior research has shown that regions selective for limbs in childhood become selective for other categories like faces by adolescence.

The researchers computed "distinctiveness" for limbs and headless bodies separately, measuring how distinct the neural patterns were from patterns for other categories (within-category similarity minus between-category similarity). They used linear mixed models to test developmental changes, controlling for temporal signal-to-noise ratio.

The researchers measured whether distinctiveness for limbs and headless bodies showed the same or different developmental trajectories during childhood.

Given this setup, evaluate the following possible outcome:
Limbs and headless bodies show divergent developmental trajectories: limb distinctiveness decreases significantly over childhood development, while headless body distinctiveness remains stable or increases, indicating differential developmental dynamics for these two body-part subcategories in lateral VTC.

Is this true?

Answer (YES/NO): YES